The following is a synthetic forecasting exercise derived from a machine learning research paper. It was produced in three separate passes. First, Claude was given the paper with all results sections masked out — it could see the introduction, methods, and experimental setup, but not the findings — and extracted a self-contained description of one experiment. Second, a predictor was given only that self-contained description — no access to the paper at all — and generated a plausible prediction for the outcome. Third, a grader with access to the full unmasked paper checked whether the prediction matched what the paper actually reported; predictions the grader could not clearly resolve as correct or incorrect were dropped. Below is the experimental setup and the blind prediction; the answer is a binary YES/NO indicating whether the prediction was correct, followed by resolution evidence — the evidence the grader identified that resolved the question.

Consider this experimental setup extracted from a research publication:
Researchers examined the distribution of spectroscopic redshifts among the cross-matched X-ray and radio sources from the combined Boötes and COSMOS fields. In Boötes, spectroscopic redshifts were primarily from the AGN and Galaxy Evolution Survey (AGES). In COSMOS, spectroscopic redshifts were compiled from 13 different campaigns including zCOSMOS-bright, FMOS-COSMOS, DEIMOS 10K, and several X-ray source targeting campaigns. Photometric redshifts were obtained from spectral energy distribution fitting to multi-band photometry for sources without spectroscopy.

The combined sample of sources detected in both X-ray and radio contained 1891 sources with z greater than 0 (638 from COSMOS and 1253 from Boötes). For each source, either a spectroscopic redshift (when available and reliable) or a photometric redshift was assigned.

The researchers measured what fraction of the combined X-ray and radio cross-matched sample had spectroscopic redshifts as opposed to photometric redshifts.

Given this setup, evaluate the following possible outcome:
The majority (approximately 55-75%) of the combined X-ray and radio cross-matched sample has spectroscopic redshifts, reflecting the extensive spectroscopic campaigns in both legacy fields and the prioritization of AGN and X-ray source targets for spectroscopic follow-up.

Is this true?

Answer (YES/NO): YES